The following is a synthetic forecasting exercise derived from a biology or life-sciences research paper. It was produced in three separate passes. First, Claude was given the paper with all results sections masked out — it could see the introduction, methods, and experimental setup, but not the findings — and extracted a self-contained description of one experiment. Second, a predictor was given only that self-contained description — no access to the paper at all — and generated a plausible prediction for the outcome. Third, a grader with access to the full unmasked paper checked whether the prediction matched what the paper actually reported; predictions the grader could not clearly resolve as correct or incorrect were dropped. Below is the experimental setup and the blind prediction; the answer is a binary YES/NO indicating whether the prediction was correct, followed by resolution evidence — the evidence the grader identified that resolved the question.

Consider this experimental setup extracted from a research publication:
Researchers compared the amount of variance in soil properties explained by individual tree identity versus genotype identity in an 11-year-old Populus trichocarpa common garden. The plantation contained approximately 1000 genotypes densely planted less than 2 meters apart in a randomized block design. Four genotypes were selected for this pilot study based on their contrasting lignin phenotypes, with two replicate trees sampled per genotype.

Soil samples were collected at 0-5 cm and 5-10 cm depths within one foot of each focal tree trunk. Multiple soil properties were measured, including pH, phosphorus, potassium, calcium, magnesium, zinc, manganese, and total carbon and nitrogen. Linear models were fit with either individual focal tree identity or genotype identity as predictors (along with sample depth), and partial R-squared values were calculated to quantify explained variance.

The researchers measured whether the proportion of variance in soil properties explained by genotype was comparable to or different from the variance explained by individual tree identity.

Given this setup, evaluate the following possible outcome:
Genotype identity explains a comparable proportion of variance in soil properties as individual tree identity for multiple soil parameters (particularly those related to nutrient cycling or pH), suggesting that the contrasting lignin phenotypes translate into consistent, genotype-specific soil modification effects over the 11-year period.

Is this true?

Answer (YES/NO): NO